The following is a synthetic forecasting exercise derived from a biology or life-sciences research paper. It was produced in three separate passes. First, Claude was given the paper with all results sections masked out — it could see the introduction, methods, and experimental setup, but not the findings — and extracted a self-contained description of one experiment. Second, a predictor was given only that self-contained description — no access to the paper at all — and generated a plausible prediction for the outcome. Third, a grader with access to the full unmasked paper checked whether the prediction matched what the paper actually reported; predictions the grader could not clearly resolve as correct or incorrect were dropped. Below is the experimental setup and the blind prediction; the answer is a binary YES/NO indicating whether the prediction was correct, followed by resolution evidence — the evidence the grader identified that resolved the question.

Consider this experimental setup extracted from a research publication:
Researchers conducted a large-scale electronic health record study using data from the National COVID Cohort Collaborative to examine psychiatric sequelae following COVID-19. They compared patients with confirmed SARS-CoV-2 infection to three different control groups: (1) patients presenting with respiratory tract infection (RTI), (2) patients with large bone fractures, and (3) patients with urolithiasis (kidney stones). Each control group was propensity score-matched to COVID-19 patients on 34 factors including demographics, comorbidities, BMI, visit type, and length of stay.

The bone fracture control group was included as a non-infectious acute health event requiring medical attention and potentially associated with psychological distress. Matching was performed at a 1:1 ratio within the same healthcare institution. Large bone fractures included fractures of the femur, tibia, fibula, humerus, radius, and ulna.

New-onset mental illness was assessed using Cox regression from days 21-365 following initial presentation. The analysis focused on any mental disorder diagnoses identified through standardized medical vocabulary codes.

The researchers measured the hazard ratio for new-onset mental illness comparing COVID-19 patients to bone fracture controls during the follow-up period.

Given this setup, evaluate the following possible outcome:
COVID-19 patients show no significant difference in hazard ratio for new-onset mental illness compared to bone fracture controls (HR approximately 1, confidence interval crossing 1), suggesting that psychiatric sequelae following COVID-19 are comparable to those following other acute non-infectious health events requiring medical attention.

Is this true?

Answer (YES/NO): NO